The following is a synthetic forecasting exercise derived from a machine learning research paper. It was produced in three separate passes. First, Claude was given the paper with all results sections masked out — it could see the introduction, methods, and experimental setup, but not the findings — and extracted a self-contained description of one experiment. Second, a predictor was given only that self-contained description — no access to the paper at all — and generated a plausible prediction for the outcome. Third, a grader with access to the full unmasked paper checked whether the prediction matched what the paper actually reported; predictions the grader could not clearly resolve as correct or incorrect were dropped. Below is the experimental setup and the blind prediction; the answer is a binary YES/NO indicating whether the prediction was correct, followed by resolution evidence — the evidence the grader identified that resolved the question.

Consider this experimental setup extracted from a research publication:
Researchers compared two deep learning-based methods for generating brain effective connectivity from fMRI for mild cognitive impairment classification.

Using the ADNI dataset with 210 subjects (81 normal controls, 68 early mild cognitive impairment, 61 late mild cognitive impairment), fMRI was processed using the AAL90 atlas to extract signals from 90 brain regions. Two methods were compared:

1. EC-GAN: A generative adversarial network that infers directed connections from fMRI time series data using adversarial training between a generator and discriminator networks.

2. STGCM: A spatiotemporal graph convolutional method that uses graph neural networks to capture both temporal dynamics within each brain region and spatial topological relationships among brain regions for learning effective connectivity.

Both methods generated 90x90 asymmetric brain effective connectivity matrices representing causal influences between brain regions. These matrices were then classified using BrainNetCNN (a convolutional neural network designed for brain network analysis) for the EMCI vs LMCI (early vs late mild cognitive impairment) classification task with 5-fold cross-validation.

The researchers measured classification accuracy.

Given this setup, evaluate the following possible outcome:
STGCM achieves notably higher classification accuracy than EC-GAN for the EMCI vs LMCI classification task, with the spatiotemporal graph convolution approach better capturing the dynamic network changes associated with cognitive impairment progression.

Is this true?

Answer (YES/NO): YES